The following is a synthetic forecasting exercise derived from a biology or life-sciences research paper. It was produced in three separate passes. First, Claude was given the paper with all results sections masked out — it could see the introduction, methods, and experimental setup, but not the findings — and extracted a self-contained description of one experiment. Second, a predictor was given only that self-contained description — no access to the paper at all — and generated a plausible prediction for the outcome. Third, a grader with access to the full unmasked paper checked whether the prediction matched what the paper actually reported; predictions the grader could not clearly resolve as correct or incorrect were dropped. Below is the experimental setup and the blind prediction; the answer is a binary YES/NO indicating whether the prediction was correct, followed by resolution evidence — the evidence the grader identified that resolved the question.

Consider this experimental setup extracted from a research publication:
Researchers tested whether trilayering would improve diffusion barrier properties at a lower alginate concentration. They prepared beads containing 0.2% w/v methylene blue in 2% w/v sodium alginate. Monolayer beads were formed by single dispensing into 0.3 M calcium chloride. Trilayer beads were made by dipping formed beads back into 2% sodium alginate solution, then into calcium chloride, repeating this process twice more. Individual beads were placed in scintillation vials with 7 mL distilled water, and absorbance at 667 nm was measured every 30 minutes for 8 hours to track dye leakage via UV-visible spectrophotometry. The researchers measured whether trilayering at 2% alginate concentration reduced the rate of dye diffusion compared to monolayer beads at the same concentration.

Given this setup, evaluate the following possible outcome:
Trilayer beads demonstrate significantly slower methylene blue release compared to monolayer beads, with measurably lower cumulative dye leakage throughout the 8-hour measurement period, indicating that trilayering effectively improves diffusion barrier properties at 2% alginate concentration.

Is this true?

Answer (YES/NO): NO